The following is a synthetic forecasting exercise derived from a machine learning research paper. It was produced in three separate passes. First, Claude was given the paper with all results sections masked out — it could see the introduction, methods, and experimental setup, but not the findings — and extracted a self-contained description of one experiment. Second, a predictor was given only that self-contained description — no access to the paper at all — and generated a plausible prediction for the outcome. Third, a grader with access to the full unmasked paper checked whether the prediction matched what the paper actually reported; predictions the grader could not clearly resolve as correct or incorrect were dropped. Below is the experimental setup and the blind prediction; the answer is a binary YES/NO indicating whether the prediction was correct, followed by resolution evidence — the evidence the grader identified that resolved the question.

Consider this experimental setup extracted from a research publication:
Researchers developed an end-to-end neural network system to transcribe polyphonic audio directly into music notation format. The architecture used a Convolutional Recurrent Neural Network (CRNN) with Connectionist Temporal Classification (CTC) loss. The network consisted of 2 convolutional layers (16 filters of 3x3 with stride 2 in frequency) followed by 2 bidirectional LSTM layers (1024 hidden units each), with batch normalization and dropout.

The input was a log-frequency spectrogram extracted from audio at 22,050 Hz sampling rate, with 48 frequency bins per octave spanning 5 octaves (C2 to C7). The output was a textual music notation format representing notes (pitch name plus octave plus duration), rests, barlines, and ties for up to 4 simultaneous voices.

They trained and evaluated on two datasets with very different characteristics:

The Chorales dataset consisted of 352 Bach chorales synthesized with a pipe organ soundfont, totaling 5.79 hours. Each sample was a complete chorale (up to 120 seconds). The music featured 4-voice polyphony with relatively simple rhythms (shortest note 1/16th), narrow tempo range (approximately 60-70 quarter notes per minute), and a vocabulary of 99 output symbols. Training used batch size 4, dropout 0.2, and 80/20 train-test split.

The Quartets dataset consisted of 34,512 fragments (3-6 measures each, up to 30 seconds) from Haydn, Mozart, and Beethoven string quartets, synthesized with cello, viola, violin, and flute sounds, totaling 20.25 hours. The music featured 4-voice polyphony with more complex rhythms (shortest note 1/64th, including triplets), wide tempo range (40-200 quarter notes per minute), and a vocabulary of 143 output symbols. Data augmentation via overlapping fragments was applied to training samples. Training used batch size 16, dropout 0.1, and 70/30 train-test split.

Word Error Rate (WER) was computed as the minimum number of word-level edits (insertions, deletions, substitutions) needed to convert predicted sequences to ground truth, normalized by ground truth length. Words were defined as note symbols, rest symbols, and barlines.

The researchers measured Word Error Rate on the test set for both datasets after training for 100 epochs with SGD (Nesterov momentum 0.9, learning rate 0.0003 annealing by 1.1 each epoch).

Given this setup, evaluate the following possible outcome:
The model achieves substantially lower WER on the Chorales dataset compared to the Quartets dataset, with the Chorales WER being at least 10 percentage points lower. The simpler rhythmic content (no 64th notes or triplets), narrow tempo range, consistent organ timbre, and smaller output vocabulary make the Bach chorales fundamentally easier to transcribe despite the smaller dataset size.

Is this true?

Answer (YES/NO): NO